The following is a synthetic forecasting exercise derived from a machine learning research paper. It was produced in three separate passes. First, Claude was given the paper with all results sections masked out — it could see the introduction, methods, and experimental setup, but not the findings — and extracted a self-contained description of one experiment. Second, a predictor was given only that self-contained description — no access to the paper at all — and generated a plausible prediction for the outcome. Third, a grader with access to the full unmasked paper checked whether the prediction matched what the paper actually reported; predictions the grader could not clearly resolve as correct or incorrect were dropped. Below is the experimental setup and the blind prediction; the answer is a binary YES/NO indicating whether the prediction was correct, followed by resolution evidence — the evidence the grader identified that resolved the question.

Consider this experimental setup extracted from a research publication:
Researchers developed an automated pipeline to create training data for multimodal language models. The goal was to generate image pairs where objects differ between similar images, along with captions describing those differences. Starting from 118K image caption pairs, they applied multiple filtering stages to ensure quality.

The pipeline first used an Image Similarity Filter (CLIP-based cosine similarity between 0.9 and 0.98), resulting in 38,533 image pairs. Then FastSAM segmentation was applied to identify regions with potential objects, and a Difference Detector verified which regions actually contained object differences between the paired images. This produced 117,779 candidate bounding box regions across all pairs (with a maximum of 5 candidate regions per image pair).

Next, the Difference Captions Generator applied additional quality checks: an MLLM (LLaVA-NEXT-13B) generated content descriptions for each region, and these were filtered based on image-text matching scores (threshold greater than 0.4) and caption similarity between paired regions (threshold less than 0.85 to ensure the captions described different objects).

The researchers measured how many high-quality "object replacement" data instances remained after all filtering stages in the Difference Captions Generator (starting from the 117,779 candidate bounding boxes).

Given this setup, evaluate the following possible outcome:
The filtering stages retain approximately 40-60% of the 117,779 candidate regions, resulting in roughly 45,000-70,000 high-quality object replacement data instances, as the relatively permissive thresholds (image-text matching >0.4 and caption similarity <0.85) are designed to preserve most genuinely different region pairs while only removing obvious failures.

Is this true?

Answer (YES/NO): NO